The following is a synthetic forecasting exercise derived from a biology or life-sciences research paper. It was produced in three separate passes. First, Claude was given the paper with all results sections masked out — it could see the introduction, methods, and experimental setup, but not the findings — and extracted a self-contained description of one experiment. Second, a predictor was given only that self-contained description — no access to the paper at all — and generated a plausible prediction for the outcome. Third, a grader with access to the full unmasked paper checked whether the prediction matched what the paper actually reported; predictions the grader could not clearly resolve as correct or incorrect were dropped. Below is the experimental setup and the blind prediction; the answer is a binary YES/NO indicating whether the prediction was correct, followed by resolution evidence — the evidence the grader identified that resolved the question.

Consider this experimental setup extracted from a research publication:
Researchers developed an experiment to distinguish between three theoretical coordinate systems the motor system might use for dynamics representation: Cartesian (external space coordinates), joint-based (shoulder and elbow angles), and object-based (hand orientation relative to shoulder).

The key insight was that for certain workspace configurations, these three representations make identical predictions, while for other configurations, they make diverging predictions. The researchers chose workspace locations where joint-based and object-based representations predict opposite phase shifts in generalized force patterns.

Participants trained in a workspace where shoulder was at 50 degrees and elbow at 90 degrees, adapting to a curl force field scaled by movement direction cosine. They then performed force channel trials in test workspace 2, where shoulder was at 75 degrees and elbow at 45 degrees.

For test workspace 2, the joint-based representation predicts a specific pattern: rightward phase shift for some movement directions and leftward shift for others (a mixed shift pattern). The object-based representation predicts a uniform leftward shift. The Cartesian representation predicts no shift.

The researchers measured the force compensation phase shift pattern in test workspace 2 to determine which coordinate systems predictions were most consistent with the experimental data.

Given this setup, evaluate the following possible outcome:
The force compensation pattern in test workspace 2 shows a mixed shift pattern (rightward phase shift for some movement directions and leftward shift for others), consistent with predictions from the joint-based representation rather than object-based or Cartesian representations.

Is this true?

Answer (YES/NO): NO